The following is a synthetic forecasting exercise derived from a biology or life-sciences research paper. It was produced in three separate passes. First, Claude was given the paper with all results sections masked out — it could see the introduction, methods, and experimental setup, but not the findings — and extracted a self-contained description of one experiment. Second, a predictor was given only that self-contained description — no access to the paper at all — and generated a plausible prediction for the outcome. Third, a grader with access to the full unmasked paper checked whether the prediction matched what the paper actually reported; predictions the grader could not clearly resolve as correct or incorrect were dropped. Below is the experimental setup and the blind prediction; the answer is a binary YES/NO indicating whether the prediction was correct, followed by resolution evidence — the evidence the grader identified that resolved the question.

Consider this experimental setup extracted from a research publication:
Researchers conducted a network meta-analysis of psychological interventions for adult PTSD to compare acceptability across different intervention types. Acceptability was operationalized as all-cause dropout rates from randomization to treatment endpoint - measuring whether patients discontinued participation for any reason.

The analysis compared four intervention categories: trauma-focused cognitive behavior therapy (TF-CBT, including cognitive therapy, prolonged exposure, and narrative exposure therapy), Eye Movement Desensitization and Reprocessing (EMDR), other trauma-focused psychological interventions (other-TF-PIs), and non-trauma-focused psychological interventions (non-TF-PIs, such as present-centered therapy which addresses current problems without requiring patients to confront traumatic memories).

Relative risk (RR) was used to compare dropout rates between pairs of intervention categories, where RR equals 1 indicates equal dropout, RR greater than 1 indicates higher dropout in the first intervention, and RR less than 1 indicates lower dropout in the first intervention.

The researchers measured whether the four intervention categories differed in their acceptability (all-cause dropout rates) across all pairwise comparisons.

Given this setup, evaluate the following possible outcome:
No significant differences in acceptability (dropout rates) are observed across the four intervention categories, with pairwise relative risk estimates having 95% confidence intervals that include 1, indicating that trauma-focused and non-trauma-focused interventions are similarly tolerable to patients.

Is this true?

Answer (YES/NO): NO